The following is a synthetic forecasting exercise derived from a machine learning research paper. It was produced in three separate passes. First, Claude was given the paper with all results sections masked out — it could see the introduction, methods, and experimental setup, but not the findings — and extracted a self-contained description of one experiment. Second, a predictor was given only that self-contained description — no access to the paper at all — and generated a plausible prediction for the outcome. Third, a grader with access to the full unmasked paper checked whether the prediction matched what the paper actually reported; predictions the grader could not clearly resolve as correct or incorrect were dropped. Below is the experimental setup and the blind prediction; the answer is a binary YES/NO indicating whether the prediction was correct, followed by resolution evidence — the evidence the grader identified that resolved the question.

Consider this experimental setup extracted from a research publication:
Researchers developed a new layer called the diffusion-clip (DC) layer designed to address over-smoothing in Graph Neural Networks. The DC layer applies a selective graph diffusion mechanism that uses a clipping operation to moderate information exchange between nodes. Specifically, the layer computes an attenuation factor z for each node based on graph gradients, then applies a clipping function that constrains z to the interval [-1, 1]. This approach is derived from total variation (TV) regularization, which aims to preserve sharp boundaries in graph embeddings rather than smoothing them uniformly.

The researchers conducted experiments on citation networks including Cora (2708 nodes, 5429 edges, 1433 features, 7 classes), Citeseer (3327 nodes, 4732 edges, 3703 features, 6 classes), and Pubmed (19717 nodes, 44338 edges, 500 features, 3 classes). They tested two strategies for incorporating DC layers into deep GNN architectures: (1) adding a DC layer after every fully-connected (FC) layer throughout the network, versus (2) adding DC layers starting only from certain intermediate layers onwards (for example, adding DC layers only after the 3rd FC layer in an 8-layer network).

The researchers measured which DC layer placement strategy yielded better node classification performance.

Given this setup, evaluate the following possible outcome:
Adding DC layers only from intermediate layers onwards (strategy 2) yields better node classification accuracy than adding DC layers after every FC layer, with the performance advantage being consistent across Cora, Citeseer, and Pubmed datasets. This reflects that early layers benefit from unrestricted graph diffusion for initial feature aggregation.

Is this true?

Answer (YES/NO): YES